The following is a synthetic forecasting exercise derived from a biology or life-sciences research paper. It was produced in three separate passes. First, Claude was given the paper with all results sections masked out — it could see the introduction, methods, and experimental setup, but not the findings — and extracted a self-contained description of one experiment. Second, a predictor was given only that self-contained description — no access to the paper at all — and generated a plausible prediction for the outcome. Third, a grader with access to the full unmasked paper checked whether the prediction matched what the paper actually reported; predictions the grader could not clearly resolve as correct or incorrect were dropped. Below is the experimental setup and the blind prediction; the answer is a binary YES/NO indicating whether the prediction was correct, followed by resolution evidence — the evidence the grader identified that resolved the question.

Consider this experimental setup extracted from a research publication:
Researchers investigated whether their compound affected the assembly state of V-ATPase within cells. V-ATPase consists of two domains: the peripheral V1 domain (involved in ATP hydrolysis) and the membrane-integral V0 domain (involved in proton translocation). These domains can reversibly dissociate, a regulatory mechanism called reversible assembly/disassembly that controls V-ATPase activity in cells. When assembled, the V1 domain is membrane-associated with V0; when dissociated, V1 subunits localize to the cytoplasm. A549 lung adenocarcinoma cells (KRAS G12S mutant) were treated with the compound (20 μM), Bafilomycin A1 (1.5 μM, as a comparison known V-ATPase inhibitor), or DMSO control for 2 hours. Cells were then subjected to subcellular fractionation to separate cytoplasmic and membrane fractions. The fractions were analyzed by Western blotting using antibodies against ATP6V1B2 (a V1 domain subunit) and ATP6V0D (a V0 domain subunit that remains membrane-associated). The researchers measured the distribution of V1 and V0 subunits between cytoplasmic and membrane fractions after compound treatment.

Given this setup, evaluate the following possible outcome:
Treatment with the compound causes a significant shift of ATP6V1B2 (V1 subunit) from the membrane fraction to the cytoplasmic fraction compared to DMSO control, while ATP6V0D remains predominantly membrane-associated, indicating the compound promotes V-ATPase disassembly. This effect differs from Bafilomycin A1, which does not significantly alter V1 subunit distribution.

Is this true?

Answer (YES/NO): NO